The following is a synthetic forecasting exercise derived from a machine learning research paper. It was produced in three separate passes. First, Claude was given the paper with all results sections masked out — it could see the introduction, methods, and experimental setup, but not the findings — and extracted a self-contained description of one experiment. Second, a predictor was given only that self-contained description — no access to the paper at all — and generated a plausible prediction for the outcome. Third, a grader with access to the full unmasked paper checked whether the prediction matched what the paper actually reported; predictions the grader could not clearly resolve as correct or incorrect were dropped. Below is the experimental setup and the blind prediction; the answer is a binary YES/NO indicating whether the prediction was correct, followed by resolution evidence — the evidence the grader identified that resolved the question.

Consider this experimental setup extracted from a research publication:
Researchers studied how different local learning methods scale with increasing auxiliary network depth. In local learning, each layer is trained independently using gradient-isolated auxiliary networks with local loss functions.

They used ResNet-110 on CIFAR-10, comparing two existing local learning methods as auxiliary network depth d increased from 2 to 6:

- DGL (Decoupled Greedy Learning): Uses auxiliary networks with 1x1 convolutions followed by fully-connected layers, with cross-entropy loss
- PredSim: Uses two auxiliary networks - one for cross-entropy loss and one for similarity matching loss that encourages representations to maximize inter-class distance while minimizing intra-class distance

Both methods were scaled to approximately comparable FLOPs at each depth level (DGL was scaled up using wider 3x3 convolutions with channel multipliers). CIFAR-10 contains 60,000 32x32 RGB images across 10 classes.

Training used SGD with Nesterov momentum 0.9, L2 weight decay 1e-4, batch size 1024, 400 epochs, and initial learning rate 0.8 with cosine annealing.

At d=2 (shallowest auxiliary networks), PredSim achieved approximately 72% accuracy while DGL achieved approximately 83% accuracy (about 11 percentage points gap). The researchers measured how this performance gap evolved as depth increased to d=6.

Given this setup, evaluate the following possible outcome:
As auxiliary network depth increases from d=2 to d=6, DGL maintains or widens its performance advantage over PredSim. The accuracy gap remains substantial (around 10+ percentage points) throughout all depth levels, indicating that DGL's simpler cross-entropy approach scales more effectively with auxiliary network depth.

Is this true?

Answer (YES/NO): NO